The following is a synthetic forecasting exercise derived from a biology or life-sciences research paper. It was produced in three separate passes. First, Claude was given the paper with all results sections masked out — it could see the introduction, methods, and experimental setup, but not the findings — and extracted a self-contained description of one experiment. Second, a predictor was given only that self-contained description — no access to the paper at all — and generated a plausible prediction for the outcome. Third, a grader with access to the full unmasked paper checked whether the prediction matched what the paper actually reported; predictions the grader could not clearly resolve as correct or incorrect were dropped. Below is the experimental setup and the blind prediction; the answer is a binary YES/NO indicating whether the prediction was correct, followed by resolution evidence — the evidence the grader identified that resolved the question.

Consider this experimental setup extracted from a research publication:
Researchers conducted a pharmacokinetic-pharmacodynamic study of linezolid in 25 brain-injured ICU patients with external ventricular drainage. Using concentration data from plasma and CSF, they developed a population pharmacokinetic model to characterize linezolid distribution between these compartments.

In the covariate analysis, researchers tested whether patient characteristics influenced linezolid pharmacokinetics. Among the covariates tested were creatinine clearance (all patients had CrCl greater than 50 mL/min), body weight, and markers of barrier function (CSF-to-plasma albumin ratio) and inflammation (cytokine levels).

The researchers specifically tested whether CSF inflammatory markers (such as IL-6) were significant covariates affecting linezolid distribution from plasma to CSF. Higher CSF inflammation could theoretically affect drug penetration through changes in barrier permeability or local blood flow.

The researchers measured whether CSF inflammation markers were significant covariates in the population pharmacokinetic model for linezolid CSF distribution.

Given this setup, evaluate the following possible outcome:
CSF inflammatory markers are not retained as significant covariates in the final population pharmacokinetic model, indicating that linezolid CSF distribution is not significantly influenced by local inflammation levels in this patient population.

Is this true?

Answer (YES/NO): YES